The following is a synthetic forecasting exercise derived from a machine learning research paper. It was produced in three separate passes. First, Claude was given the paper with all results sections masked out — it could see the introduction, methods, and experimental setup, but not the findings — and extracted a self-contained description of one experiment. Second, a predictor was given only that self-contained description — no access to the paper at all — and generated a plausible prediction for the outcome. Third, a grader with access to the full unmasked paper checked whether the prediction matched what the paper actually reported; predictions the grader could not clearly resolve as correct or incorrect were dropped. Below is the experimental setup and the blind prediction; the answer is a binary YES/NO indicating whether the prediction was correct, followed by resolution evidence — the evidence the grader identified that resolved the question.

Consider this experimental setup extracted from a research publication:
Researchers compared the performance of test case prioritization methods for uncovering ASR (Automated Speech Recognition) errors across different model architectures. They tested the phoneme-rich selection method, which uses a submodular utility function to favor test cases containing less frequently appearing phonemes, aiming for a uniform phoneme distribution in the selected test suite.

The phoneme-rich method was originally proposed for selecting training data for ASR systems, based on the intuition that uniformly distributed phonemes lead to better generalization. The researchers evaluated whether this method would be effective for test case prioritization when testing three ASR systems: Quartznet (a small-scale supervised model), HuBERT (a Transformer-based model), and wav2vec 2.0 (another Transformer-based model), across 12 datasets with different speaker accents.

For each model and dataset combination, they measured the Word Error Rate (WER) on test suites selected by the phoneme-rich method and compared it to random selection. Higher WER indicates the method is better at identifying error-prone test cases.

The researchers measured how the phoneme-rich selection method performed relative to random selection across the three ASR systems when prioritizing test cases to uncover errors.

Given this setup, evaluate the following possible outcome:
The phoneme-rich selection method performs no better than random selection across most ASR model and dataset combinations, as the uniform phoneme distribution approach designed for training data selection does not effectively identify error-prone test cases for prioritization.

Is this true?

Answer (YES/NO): YES